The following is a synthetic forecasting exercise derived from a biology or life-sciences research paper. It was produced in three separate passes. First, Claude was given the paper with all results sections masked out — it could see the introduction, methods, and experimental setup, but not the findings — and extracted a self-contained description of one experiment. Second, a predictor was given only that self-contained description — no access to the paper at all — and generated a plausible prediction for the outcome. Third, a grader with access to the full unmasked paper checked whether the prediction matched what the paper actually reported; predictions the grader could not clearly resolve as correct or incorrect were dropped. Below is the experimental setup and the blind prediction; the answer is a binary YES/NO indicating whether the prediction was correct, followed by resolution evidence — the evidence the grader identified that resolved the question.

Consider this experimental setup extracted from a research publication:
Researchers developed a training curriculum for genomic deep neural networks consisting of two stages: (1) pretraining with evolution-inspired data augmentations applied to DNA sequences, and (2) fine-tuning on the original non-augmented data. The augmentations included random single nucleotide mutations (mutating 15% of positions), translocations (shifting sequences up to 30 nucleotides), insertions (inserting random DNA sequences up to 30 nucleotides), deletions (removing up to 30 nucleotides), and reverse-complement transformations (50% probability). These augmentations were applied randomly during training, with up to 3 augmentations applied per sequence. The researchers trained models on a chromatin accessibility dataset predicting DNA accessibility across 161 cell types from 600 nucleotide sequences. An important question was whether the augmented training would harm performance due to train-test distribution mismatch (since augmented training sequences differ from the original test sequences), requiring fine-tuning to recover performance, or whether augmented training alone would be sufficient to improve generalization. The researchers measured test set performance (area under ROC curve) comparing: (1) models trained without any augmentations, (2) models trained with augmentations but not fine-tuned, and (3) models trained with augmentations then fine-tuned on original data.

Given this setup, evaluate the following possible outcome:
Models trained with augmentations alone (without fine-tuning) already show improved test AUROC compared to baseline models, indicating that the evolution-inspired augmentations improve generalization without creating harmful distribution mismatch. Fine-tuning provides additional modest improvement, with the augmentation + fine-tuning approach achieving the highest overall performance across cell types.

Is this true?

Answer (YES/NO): YES